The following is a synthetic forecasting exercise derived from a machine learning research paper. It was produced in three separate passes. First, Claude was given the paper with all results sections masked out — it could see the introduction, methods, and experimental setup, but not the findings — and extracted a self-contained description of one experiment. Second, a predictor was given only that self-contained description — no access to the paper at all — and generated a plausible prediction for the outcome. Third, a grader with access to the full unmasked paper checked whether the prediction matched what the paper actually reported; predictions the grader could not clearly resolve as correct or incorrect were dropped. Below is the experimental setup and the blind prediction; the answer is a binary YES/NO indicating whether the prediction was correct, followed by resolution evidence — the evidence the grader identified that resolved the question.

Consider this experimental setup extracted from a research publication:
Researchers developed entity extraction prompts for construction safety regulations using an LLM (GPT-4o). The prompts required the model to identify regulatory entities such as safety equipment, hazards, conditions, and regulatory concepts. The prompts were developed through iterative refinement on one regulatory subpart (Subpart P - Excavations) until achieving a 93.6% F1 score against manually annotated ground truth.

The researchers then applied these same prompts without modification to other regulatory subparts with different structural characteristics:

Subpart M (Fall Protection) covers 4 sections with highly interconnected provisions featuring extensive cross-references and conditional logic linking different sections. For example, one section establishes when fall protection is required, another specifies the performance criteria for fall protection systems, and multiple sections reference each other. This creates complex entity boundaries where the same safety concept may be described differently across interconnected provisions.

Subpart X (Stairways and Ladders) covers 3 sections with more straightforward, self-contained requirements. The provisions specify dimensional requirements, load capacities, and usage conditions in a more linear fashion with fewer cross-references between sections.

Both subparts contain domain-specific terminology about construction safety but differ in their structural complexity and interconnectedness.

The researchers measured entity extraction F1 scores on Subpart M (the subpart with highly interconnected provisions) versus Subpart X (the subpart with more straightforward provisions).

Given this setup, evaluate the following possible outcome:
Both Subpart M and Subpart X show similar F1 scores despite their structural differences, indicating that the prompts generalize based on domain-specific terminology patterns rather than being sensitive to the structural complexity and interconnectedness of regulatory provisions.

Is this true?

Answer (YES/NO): NO